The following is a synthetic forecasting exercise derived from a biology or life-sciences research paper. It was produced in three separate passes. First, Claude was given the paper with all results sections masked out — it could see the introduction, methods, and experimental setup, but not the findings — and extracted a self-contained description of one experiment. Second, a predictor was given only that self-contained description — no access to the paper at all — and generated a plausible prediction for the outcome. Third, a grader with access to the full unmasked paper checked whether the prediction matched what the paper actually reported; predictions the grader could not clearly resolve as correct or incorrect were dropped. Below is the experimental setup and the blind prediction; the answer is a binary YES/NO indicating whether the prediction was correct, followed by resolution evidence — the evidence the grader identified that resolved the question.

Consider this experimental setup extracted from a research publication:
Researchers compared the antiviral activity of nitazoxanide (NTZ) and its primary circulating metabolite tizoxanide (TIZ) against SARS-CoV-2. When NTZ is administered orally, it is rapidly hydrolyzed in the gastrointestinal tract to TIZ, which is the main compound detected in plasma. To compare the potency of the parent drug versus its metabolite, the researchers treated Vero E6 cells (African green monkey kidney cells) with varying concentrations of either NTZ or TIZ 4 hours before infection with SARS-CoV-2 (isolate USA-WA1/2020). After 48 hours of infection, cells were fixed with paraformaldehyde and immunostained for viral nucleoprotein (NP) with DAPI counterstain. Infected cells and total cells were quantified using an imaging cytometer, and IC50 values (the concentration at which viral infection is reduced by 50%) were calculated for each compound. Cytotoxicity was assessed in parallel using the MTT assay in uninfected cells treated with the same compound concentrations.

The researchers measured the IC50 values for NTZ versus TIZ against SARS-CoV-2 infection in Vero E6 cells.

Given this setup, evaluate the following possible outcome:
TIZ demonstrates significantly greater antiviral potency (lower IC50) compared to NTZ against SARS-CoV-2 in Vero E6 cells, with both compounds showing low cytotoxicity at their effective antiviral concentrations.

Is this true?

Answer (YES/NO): NO